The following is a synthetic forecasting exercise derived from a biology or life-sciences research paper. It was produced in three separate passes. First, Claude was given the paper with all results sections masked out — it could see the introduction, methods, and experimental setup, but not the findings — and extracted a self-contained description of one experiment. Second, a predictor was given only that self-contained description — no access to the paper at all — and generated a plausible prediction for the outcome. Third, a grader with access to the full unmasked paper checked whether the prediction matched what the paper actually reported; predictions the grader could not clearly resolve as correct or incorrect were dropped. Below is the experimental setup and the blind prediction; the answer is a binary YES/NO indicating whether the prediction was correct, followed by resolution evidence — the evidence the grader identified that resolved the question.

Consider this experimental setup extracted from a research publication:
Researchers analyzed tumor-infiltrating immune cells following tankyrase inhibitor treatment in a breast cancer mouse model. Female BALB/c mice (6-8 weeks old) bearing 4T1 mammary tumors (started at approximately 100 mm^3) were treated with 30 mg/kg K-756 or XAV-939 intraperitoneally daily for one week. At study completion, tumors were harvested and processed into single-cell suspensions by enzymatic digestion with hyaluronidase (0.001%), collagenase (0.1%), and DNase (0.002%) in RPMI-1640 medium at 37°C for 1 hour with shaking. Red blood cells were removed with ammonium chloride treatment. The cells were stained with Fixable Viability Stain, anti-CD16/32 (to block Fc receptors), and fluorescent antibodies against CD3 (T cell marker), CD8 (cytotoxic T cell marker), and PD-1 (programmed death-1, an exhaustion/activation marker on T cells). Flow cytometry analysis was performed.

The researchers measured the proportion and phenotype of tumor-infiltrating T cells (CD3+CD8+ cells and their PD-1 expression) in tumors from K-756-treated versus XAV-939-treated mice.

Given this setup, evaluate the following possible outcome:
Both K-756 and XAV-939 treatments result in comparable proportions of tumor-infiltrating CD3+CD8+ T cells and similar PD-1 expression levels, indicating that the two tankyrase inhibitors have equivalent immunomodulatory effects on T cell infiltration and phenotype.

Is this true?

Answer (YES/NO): NO